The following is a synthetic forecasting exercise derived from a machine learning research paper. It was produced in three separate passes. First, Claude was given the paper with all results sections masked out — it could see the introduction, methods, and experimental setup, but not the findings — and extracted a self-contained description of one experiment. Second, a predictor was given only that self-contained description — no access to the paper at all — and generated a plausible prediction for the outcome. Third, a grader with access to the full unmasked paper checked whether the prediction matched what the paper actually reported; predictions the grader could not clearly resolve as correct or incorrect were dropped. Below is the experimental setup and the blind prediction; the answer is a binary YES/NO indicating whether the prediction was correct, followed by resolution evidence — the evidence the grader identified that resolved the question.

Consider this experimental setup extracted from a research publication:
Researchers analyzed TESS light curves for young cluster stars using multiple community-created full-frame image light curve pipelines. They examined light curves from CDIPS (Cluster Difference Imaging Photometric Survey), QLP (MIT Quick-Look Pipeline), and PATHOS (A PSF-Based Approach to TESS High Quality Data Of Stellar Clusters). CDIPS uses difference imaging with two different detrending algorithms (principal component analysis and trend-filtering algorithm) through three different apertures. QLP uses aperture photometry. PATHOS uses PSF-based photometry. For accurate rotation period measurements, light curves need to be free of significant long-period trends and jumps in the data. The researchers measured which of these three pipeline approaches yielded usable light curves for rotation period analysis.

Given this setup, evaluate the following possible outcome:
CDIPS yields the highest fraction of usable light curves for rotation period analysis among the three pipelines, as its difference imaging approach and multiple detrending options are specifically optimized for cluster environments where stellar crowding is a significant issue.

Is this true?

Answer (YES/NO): NO